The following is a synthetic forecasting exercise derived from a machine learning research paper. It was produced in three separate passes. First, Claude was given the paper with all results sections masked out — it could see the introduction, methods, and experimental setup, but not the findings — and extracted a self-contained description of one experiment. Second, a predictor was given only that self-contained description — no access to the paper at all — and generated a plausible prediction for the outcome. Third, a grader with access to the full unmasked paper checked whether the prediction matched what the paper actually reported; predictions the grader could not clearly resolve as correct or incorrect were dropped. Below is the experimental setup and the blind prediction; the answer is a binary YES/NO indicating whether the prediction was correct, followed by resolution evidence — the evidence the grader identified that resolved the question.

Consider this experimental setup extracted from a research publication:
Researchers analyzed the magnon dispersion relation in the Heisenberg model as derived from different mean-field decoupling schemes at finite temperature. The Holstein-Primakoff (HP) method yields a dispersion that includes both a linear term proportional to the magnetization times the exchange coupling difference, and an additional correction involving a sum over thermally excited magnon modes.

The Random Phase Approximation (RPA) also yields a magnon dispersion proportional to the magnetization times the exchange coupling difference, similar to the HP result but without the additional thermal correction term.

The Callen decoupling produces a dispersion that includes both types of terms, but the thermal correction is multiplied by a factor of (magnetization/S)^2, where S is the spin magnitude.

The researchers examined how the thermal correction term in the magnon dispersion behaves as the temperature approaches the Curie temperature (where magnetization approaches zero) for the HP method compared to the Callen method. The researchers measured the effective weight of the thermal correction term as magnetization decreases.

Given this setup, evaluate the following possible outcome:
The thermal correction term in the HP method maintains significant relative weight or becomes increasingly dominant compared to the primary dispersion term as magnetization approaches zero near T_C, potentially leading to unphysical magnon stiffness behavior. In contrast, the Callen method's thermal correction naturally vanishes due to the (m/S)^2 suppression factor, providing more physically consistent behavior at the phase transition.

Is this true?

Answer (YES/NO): YES